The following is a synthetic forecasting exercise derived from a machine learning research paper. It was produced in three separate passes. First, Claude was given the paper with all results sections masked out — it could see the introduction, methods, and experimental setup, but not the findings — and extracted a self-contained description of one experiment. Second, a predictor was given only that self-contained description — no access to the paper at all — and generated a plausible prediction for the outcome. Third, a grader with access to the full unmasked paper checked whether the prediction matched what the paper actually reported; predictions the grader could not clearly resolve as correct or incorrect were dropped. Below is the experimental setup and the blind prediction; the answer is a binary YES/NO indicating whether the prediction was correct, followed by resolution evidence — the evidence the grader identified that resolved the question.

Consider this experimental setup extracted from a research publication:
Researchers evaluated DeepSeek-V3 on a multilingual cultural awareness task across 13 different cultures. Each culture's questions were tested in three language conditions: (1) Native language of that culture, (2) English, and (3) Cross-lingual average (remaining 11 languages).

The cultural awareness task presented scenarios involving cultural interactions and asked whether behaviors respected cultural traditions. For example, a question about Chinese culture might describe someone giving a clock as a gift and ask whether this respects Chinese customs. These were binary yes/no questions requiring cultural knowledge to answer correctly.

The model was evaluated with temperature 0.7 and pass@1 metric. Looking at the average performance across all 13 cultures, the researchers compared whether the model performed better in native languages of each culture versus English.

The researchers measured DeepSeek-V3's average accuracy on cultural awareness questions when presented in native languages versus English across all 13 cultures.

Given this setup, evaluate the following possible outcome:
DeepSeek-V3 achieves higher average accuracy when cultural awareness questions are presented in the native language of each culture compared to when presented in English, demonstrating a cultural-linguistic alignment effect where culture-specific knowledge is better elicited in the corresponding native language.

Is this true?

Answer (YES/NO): NO